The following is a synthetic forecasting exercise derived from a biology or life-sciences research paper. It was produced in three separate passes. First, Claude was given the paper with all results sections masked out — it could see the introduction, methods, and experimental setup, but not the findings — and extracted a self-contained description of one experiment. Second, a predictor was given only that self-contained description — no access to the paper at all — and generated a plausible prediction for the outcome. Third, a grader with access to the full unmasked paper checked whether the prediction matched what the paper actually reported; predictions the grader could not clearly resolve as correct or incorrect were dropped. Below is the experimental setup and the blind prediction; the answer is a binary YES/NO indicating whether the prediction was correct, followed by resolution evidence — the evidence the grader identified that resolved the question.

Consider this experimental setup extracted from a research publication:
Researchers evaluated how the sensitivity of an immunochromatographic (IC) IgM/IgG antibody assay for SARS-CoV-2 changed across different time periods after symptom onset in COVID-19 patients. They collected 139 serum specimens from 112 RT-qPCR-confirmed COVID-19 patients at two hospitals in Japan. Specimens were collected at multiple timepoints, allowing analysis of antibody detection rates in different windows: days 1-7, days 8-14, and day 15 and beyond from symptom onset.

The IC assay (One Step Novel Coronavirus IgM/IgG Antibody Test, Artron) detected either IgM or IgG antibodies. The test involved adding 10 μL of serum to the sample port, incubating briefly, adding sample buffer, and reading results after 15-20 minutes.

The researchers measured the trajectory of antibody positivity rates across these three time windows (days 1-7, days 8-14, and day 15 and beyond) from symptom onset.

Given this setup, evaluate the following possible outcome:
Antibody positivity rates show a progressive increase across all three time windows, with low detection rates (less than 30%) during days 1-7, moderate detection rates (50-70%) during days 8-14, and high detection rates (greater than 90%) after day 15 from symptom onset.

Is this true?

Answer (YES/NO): NO